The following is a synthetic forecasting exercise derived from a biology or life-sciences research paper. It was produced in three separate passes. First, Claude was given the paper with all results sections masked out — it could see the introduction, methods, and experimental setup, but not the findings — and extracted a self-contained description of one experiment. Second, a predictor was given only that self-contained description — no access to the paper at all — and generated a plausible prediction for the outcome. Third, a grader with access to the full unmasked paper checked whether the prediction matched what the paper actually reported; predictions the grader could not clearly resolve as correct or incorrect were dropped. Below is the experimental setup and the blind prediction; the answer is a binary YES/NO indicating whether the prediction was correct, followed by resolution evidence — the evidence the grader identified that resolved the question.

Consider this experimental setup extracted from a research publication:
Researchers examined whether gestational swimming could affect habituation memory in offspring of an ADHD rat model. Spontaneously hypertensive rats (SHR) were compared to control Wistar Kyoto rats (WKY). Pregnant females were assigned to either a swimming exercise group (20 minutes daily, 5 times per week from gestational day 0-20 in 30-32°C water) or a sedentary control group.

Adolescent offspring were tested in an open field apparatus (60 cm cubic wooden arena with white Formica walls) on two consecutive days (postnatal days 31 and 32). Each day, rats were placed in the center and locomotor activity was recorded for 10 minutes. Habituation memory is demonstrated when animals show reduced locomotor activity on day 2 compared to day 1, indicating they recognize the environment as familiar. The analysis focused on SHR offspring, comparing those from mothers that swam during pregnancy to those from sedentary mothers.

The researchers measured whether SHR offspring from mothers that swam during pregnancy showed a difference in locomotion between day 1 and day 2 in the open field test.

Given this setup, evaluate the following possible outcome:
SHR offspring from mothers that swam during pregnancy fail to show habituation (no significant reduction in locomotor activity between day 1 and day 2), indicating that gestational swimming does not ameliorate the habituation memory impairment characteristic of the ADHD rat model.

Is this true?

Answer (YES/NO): NO